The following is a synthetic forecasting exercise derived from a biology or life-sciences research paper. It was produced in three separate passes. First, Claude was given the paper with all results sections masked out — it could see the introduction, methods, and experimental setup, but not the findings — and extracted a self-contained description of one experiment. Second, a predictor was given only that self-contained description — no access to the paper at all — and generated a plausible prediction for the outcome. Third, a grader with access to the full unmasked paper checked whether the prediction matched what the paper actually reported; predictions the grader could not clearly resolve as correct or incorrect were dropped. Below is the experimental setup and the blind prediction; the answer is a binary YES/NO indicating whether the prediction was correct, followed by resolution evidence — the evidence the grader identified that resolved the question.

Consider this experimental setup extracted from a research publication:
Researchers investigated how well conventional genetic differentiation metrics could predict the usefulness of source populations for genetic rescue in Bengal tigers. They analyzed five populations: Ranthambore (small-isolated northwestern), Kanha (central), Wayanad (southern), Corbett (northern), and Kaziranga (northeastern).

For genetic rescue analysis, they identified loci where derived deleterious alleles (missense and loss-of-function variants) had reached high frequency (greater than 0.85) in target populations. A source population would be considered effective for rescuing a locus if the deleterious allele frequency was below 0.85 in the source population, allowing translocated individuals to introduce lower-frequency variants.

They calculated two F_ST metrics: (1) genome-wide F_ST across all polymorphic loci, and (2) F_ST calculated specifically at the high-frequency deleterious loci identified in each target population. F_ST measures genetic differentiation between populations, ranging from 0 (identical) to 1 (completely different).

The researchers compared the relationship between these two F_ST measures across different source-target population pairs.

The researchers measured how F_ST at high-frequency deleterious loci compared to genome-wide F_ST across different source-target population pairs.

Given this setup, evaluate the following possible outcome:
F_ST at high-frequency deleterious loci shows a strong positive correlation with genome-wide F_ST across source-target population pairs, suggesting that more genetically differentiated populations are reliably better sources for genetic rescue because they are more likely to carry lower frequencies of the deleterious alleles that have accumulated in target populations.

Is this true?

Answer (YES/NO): YES